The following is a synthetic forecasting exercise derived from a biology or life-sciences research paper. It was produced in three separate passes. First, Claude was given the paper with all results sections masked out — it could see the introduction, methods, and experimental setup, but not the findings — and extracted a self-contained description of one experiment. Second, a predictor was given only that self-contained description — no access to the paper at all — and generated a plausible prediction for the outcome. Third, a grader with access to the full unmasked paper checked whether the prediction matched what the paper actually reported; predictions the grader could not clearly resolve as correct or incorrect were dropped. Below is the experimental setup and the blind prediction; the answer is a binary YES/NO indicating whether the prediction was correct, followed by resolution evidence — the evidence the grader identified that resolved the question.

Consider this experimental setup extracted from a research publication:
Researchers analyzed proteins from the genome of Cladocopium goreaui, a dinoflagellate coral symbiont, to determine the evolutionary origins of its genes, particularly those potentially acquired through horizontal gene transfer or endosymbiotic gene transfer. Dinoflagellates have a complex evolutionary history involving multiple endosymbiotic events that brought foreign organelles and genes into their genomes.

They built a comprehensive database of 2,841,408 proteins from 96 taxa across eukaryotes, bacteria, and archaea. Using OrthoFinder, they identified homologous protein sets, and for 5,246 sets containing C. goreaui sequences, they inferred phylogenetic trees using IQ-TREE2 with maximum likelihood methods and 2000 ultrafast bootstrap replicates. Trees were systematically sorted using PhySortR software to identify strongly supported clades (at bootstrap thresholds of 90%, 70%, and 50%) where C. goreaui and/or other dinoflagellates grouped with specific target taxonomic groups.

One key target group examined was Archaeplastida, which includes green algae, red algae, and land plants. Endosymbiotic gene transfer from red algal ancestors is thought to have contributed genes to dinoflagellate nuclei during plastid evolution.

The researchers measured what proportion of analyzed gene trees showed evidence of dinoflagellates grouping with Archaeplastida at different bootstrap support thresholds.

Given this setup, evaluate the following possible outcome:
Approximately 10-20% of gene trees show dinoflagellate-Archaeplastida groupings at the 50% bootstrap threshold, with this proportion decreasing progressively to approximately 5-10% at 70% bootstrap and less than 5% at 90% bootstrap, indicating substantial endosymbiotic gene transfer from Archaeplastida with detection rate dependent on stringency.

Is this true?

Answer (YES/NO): NO